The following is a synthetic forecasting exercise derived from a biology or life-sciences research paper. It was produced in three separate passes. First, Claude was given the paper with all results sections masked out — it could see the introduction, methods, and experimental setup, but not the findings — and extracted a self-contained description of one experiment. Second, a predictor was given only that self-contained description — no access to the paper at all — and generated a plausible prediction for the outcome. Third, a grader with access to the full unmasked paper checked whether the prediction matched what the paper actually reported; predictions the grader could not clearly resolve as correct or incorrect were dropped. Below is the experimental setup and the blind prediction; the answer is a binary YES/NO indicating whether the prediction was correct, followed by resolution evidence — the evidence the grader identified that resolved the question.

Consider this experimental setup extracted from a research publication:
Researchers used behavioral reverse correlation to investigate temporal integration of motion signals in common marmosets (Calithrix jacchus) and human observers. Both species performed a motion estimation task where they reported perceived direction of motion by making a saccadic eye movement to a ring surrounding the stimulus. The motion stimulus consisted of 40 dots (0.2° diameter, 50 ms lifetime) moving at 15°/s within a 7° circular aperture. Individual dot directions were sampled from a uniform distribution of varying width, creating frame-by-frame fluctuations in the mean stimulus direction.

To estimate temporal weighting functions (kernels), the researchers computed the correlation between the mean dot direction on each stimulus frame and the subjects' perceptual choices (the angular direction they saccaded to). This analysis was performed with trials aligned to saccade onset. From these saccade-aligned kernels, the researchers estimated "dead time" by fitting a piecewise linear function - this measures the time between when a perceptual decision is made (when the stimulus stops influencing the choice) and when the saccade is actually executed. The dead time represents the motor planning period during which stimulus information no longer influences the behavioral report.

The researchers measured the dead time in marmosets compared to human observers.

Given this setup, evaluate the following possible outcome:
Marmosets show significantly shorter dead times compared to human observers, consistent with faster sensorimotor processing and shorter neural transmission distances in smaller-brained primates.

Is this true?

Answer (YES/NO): YES